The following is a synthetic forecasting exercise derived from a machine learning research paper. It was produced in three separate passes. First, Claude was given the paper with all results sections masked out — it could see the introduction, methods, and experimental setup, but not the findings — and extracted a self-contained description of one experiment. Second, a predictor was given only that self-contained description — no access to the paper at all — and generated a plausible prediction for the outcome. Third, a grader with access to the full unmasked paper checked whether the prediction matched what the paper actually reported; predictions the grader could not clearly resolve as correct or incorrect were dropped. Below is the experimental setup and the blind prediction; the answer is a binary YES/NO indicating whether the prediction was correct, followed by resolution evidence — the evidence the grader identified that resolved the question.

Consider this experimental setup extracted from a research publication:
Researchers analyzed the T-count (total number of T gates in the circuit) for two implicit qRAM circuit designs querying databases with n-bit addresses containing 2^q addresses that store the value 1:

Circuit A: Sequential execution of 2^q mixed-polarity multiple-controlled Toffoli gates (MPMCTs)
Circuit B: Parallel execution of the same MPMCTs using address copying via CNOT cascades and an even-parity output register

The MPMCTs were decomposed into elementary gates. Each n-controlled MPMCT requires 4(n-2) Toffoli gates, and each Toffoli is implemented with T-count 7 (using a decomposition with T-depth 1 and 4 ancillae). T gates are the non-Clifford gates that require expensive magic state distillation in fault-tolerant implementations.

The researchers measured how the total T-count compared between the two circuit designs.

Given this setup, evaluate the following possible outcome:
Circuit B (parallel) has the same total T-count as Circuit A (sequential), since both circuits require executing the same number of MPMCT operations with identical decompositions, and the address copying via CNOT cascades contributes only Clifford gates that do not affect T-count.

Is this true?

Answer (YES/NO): YES